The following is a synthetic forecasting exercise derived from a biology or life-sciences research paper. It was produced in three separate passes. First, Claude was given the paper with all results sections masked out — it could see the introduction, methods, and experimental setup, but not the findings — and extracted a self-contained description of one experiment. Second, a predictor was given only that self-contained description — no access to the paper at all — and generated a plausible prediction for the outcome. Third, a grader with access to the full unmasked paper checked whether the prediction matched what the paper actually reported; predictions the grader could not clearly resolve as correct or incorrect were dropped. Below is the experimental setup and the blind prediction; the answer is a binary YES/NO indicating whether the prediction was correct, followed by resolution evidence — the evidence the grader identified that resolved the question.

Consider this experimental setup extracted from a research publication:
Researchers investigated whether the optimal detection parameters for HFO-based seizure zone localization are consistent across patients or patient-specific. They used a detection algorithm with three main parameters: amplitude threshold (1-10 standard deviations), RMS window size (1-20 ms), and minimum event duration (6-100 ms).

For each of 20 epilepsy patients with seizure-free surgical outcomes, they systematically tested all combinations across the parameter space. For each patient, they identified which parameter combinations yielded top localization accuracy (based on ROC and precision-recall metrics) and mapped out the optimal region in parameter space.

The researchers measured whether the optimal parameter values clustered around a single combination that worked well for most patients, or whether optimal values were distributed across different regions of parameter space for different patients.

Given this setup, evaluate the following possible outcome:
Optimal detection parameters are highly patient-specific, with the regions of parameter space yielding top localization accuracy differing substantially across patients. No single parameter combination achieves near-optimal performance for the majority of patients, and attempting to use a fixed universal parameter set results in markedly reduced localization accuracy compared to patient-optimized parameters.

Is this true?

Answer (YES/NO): YES